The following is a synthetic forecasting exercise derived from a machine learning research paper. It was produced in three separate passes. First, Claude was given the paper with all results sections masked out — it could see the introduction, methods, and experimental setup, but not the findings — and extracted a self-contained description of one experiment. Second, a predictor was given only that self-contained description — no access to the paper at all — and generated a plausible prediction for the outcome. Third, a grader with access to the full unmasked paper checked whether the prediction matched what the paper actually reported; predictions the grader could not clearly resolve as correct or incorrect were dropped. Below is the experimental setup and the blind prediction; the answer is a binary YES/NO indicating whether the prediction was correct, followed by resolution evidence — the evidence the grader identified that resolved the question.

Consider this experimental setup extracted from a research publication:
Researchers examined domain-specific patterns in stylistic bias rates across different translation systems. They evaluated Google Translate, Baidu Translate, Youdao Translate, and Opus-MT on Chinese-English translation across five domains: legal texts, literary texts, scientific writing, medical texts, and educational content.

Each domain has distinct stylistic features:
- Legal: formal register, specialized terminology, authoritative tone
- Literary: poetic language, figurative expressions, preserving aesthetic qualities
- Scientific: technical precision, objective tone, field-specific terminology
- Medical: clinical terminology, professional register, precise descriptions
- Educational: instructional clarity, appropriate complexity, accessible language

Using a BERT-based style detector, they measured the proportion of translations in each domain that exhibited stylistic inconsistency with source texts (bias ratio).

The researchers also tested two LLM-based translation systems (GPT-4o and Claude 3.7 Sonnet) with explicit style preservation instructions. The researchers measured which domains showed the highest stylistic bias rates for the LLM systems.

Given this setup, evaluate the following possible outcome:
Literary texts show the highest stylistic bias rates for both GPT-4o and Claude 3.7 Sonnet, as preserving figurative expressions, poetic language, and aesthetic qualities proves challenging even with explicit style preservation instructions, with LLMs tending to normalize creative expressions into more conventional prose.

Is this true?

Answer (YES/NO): NO